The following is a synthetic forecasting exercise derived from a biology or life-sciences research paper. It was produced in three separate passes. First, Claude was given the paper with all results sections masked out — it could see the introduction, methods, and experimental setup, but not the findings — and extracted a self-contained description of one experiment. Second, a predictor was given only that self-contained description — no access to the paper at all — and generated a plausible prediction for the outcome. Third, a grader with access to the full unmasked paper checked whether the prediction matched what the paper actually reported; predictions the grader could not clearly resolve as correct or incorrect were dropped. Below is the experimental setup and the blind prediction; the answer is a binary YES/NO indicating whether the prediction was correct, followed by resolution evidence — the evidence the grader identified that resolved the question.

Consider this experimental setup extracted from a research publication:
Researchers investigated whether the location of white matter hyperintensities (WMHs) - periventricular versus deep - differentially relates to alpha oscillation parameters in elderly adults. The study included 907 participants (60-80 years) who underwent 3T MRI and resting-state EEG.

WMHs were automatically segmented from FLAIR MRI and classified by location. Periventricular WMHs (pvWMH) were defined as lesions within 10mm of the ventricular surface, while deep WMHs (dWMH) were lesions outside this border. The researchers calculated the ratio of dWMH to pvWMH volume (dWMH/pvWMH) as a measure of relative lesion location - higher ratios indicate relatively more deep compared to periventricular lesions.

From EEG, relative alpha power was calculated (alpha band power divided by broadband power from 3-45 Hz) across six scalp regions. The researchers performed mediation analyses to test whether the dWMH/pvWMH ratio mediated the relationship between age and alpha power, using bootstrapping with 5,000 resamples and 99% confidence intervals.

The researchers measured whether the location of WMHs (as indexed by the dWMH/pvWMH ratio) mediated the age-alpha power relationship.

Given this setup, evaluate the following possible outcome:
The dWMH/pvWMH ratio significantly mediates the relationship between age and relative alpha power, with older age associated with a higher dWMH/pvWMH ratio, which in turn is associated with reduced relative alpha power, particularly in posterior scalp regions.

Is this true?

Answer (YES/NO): NO